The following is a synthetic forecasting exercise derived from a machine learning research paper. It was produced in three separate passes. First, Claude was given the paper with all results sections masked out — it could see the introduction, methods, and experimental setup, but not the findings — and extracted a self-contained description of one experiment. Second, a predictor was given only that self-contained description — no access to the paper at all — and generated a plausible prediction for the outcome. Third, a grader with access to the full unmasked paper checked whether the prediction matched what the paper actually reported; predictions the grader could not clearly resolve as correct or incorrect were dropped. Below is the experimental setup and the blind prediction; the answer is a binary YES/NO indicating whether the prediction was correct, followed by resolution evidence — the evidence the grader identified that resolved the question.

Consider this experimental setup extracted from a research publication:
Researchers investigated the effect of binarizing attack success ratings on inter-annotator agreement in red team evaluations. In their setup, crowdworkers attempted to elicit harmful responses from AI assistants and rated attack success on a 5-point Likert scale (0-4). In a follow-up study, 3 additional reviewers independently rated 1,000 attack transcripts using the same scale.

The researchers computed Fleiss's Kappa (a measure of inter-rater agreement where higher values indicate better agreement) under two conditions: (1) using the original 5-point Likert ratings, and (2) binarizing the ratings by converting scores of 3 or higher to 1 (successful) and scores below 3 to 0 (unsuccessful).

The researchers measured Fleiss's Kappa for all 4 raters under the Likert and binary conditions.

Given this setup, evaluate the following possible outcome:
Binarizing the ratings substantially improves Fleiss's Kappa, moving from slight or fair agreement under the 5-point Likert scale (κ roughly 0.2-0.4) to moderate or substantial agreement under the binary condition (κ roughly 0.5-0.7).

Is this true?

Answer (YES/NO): NO